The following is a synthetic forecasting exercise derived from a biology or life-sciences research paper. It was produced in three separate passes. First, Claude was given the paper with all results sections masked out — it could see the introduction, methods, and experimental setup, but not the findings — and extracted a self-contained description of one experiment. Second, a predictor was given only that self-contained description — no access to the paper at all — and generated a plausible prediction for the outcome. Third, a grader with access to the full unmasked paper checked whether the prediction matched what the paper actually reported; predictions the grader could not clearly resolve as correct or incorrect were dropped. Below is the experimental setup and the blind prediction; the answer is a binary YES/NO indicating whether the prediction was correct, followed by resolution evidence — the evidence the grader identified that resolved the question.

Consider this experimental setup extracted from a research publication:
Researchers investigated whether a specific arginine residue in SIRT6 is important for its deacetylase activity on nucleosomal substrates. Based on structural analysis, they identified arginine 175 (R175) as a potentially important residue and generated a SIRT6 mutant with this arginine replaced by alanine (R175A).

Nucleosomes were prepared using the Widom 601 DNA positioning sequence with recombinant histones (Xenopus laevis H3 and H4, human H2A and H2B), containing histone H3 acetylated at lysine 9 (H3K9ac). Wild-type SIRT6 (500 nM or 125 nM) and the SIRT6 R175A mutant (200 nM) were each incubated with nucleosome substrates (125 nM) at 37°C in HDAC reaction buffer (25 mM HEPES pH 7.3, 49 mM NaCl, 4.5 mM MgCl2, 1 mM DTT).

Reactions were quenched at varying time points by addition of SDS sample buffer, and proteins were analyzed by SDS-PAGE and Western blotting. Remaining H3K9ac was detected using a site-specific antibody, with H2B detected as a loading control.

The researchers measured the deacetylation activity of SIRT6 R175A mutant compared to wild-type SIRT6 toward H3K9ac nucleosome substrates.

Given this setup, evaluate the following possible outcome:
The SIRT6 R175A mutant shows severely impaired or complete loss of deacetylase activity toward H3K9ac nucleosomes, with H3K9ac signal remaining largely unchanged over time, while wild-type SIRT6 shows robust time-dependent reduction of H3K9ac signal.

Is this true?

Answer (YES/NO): YES